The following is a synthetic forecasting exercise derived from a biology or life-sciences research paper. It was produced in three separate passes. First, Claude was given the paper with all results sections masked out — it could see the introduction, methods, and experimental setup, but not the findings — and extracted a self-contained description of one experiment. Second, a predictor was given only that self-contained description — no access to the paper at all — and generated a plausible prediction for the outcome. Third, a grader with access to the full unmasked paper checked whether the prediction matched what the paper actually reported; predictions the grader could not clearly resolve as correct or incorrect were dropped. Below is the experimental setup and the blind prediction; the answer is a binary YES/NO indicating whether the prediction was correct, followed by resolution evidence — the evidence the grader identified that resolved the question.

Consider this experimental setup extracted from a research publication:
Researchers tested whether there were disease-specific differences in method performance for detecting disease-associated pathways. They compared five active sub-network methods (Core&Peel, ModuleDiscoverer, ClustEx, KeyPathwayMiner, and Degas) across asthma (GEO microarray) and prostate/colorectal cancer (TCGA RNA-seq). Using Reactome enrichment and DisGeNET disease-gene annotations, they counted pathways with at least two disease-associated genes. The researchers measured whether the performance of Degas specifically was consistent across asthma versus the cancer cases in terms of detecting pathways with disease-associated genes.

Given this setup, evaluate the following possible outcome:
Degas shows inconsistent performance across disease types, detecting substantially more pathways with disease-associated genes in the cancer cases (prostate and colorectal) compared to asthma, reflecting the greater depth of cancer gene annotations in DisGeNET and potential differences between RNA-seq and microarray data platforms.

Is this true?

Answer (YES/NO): NO